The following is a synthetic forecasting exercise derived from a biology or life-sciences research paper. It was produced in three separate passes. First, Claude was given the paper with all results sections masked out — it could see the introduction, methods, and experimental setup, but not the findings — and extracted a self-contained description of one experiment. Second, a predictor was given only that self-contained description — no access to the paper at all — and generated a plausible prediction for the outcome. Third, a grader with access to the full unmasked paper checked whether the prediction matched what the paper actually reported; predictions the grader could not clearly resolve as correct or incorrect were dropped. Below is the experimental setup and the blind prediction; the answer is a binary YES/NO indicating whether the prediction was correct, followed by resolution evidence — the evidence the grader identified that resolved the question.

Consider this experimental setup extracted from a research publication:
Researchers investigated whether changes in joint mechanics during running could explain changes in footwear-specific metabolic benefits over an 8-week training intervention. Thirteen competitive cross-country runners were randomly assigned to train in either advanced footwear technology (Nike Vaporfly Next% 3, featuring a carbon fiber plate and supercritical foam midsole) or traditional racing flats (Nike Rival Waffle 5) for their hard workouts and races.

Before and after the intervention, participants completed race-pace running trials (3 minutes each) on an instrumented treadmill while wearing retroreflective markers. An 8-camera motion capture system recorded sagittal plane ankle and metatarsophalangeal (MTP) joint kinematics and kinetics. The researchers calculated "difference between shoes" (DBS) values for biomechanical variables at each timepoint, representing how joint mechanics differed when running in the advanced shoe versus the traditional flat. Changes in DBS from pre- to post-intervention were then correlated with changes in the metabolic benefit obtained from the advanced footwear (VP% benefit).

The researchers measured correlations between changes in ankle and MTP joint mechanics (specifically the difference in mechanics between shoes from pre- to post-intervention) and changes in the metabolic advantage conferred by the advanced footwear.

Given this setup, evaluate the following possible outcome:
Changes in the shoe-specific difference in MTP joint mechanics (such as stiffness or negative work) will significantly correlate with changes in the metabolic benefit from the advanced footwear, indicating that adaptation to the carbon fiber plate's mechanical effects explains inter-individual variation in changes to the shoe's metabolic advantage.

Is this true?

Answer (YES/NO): NO